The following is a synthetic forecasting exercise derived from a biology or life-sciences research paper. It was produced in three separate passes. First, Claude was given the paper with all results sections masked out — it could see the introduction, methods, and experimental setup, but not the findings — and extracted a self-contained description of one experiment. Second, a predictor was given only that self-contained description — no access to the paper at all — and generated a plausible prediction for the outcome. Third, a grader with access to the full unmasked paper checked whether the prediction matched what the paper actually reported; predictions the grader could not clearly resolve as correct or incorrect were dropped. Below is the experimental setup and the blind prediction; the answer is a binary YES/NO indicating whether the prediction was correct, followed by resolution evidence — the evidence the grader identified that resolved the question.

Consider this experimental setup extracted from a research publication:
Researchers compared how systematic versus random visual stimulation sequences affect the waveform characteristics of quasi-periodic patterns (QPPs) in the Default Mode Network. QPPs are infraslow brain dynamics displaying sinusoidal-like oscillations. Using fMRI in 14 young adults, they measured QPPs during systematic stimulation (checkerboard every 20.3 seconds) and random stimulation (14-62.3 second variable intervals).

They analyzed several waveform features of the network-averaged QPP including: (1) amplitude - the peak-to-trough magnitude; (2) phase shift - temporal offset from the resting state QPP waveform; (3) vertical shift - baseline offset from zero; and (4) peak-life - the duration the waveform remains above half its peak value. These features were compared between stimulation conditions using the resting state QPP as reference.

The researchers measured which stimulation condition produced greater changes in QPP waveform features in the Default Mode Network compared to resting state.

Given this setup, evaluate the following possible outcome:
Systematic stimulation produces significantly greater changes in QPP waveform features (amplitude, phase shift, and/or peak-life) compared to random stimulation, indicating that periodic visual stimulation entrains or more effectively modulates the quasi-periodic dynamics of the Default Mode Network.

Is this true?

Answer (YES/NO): NO